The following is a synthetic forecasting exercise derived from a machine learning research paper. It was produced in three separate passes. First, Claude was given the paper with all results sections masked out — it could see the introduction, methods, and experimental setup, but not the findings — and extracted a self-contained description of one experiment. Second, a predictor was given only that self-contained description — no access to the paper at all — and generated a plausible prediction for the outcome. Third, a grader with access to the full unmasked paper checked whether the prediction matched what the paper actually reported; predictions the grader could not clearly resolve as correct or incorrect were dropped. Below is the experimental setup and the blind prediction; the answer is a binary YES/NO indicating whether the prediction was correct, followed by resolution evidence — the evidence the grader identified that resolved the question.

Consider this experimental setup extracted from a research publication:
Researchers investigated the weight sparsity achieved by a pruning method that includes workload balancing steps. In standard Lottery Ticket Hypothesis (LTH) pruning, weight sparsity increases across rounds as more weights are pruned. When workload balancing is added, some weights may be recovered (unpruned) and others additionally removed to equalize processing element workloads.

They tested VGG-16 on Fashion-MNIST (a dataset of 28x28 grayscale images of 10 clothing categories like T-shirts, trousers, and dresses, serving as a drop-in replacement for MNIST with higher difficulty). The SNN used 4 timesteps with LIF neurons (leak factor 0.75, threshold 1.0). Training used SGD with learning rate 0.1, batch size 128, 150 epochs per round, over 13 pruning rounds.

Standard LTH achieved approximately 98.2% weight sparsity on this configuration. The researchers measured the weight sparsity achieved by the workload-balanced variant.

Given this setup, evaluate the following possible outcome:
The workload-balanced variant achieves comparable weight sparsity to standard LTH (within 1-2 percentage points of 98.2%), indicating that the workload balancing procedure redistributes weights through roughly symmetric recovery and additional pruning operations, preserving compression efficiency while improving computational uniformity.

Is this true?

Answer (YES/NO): YES